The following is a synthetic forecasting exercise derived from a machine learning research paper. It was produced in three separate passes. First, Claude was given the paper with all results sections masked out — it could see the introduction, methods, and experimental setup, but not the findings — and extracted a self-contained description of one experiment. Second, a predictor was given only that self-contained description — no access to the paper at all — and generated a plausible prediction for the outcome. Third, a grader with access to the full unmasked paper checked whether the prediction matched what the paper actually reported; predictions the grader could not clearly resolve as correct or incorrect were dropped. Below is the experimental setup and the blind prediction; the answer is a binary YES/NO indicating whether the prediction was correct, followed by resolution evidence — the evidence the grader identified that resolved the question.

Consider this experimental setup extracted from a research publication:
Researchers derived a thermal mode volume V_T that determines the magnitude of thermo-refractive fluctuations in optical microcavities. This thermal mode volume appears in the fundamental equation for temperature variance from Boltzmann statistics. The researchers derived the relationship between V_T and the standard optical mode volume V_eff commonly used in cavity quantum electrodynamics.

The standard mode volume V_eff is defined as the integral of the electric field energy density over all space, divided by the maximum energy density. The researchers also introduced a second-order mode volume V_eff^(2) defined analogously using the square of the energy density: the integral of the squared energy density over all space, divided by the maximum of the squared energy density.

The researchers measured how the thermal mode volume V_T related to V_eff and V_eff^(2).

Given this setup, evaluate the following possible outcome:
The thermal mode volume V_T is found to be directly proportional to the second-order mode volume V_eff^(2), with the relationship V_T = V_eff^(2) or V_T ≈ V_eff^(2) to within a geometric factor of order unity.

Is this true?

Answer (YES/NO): NO